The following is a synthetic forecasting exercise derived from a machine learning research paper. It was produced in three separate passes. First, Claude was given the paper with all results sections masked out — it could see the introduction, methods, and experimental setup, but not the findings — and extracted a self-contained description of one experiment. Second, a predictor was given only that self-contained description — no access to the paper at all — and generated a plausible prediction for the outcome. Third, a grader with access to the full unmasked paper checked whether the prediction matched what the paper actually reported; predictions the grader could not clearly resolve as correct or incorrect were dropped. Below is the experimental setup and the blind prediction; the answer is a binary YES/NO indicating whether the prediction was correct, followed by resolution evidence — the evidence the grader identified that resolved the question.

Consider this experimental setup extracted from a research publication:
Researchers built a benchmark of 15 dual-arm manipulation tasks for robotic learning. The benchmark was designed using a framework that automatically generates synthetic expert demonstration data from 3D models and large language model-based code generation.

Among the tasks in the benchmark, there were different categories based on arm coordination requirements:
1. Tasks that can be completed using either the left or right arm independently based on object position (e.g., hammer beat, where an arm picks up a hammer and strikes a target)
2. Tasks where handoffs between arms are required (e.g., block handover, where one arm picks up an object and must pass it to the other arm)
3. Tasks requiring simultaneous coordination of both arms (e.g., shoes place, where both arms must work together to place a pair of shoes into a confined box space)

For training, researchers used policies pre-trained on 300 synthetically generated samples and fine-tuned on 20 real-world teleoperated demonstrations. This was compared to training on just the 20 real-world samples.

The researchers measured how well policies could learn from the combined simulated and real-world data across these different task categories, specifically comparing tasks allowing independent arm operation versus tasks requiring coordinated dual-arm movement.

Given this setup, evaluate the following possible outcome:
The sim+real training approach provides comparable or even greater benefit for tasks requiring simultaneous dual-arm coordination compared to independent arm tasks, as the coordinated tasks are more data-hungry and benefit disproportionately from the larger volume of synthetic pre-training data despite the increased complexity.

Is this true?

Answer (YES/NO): NO